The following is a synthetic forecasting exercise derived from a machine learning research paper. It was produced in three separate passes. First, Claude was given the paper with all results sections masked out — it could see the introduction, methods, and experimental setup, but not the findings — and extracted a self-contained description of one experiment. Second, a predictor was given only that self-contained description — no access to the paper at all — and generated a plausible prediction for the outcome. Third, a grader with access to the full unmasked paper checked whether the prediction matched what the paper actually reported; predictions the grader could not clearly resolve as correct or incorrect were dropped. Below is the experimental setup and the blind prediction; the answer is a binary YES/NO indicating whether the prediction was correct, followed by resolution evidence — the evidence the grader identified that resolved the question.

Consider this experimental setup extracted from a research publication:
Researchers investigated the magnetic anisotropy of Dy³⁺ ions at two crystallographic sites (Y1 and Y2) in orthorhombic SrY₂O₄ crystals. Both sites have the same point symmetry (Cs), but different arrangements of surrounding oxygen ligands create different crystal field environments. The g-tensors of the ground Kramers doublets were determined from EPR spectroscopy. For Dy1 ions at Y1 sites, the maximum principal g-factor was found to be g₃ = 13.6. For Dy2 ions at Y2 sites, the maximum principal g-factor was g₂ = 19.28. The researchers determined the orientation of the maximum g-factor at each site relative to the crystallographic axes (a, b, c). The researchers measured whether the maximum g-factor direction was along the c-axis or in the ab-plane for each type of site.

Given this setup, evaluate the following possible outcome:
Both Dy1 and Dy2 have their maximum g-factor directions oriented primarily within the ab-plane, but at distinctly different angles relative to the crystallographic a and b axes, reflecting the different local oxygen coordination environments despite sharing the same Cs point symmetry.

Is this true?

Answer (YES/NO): NO